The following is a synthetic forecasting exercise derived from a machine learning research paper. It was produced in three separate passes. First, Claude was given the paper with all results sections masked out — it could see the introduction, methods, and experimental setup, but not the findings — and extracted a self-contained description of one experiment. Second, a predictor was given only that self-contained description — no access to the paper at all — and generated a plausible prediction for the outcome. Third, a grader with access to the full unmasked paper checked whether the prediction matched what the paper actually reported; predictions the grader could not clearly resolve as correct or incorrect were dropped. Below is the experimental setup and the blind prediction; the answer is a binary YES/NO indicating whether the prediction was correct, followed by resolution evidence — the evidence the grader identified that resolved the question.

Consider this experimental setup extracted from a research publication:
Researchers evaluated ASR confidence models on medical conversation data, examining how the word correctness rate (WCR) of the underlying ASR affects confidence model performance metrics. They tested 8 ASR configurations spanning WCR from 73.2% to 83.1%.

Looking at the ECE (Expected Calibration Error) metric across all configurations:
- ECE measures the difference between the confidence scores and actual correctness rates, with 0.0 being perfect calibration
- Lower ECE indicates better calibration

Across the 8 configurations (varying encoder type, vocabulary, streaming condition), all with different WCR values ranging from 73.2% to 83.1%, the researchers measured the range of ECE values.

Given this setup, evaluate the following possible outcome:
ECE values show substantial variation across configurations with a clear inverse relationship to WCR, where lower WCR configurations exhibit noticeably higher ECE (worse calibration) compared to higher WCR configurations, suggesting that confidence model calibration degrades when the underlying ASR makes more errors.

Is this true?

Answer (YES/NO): NO